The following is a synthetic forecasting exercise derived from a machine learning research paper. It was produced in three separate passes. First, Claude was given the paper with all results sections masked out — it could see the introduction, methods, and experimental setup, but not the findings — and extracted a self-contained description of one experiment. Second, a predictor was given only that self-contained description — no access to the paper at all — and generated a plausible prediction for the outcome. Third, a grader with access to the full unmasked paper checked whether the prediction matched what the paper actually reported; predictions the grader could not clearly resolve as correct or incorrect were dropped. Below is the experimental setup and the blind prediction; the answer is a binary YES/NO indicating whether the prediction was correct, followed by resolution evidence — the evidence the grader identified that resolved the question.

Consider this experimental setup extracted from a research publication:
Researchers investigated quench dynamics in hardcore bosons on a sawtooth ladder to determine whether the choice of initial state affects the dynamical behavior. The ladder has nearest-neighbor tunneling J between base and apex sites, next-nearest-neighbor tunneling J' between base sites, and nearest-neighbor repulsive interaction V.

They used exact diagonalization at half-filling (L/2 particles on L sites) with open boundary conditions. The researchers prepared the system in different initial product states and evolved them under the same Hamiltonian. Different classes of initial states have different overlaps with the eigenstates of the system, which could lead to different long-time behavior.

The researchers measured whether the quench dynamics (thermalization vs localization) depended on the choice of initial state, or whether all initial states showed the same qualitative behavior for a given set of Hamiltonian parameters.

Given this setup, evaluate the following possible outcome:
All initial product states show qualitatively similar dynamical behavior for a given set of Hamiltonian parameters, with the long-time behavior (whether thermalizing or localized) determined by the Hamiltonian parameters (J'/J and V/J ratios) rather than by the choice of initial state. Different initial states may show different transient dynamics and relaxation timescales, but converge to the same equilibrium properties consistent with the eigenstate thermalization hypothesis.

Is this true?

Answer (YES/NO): NO